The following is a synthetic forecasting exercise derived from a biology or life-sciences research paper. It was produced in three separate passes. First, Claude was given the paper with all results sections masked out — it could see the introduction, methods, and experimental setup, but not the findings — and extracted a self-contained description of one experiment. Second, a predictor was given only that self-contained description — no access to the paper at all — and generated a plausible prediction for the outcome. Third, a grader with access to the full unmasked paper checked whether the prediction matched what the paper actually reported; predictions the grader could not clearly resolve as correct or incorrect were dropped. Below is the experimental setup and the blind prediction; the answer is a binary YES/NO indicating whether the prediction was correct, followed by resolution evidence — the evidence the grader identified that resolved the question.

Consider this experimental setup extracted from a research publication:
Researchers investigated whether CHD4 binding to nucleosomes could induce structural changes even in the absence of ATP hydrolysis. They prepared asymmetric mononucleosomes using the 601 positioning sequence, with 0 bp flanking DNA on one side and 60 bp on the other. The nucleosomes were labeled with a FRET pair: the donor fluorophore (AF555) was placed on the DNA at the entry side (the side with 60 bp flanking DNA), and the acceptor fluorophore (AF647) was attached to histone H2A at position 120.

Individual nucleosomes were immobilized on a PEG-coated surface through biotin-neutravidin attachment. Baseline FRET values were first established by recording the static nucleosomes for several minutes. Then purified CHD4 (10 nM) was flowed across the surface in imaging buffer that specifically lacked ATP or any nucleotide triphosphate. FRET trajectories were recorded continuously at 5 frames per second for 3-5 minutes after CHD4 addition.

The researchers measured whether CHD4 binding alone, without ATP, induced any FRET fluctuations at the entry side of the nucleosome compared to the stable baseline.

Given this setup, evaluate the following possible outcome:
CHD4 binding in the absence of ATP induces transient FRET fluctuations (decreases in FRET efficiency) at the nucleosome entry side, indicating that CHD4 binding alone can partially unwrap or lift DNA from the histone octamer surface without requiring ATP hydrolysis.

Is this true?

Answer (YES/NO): NO